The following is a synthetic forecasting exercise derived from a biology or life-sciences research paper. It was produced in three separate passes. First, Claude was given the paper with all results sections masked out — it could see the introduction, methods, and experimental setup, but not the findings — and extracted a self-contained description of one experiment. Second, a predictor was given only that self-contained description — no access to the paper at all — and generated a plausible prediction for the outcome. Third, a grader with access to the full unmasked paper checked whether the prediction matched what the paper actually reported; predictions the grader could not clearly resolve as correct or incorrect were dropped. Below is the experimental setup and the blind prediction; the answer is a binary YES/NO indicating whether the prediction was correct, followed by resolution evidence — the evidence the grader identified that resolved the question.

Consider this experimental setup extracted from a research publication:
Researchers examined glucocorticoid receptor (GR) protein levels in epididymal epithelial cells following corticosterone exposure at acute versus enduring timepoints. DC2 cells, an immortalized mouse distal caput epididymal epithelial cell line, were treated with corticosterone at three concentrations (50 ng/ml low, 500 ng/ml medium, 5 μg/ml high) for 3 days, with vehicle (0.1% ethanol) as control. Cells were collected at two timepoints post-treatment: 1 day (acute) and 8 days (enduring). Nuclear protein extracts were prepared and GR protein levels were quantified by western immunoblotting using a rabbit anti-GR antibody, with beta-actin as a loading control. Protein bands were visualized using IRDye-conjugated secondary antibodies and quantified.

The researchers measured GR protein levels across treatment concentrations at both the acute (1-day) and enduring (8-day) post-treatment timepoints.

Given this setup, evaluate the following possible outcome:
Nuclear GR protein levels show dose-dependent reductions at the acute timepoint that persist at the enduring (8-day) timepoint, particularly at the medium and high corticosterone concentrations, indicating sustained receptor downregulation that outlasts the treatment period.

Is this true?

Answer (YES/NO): NO